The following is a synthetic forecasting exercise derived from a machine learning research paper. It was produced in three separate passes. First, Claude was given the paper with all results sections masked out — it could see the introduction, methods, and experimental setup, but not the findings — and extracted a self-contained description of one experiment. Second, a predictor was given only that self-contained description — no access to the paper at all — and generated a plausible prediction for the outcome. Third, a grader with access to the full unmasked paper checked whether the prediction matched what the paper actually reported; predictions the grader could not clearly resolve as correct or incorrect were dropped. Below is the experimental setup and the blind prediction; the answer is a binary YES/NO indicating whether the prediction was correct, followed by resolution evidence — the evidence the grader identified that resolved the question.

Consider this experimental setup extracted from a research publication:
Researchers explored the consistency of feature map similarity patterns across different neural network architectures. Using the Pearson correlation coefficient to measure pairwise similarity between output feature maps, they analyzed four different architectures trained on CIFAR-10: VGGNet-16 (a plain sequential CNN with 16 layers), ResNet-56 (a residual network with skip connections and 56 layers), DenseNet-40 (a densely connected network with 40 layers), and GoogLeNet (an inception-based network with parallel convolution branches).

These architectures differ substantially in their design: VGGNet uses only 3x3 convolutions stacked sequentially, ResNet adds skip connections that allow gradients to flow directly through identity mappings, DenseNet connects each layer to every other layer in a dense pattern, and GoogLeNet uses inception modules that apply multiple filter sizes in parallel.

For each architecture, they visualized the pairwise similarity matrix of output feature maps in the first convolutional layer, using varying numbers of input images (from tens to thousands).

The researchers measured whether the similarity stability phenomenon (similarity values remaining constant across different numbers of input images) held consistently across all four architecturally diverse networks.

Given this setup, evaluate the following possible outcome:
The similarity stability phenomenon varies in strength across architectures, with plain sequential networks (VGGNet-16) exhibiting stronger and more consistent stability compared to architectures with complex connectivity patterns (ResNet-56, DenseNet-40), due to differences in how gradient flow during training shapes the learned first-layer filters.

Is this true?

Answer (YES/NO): NO